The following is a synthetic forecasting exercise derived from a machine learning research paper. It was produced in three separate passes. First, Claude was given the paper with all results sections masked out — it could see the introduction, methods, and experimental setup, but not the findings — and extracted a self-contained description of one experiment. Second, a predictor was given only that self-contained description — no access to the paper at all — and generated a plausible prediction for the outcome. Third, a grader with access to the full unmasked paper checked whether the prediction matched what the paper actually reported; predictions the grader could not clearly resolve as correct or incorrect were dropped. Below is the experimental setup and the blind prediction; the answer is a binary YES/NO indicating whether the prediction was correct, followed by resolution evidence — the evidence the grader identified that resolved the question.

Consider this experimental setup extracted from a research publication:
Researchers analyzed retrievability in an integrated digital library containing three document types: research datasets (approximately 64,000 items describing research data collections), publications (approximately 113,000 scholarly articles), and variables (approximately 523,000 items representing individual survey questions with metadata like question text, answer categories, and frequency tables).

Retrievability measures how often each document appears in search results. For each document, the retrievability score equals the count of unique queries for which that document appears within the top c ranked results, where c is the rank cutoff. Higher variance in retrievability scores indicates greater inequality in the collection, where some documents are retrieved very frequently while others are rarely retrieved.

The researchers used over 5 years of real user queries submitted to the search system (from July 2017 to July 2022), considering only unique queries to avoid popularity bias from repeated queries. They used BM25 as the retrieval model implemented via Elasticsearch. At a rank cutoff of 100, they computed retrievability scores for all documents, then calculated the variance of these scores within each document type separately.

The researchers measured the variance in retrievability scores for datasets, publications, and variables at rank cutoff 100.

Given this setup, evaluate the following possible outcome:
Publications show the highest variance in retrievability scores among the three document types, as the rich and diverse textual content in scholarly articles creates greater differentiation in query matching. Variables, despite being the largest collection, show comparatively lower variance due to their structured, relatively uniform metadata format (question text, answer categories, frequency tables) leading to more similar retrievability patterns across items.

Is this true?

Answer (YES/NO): NO